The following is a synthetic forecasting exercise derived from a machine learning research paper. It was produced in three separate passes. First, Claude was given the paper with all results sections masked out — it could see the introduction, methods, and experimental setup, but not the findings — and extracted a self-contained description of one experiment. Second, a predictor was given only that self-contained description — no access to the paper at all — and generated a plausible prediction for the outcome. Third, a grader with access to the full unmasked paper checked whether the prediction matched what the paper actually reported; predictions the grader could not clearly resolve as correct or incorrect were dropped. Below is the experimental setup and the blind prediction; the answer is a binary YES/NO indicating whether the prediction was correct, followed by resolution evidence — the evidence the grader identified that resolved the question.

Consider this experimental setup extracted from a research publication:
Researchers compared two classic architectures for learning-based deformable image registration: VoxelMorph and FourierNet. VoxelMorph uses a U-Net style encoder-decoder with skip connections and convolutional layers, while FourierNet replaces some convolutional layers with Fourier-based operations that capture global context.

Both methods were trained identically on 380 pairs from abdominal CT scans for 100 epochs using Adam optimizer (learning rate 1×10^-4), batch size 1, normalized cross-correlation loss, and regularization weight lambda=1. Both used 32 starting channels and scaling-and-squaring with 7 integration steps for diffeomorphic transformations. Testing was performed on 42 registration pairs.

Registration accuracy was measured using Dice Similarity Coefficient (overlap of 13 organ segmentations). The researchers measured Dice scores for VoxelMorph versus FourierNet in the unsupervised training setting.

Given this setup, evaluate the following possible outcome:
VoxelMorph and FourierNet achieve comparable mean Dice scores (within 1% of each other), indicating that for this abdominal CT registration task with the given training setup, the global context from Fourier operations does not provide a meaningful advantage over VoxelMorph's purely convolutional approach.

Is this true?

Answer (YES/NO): YES